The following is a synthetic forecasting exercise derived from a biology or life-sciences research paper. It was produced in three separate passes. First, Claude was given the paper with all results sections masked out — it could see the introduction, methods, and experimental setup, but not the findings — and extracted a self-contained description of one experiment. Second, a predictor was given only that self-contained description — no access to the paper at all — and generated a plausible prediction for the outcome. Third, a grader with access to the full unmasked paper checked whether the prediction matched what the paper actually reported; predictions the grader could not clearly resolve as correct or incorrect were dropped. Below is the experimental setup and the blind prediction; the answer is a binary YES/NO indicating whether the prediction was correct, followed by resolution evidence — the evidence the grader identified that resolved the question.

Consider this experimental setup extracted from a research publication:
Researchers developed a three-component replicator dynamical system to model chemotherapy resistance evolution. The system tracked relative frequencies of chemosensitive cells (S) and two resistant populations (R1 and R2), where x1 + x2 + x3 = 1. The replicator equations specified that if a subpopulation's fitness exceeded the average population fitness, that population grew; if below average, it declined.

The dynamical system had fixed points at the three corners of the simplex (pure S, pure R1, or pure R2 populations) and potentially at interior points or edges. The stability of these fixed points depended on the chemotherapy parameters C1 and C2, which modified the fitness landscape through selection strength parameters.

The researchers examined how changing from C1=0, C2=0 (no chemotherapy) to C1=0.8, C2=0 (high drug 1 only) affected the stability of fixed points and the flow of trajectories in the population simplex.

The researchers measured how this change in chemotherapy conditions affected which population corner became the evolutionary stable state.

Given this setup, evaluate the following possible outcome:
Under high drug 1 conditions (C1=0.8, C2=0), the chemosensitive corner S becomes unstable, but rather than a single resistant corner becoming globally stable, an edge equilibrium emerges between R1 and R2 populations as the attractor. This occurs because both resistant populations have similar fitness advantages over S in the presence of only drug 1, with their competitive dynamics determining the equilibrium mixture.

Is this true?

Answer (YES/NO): NO